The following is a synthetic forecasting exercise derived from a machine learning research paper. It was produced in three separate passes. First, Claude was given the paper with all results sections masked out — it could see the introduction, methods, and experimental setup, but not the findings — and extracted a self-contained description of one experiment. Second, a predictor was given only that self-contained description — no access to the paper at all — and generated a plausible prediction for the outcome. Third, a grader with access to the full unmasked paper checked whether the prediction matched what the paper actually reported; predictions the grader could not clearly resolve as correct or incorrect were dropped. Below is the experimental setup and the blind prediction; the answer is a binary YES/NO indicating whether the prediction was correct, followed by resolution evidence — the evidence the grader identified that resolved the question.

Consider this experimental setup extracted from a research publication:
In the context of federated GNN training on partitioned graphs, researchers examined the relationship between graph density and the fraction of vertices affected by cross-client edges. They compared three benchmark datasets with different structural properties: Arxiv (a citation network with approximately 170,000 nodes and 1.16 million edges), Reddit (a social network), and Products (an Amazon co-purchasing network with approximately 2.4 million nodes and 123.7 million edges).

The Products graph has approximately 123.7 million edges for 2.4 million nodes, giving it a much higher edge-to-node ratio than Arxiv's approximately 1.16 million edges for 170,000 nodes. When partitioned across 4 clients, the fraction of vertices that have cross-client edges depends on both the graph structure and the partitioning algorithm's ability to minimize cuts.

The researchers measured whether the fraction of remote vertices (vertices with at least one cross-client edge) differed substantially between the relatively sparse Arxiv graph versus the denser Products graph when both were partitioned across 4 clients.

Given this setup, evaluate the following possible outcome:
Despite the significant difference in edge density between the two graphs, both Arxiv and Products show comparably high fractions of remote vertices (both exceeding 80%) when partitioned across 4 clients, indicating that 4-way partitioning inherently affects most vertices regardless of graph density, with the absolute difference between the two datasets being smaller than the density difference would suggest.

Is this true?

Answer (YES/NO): NO